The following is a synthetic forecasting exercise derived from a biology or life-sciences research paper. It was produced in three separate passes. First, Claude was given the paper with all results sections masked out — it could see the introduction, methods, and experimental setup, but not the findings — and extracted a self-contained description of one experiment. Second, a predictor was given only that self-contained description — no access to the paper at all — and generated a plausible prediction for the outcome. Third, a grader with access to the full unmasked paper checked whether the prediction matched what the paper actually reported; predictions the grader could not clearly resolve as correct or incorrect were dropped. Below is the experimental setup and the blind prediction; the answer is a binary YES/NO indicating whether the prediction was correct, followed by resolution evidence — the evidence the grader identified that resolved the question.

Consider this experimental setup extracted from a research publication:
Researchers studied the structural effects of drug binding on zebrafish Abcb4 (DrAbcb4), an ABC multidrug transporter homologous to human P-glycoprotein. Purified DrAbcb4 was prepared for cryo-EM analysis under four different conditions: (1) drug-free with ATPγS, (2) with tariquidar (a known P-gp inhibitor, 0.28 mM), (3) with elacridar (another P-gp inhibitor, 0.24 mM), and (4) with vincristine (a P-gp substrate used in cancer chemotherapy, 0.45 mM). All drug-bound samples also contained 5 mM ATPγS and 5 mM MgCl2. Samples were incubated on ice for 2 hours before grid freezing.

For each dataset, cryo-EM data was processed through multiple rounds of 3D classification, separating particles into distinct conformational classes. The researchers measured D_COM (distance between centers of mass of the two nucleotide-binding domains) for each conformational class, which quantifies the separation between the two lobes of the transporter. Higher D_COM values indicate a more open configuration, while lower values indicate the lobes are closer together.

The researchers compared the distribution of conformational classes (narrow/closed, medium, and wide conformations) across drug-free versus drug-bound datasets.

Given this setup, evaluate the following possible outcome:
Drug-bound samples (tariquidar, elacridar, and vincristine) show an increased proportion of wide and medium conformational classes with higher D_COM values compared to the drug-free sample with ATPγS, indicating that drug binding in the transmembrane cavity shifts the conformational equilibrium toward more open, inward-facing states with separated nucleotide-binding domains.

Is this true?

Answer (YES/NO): NO